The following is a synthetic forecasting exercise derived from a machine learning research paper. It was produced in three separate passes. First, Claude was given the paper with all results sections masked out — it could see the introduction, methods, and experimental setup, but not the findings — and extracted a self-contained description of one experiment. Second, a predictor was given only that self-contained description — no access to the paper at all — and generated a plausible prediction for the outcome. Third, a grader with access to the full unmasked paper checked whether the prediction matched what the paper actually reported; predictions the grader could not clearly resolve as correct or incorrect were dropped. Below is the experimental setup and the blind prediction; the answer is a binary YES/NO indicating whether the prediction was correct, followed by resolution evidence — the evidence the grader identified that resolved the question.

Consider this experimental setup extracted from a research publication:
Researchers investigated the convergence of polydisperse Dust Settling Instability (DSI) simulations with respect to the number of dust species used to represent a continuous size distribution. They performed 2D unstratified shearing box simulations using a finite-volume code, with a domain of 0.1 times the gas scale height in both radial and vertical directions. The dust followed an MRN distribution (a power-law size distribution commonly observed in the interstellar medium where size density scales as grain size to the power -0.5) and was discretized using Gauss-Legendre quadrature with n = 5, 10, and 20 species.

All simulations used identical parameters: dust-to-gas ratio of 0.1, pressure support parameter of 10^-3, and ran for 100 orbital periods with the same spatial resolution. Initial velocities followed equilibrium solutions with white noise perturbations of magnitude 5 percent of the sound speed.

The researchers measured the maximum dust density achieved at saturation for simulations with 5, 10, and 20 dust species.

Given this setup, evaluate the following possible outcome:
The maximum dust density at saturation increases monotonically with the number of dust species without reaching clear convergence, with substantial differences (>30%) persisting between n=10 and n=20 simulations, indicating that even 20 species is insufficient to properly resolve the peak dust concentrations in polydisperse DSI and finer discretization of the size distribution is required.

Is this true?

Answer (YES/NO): NO